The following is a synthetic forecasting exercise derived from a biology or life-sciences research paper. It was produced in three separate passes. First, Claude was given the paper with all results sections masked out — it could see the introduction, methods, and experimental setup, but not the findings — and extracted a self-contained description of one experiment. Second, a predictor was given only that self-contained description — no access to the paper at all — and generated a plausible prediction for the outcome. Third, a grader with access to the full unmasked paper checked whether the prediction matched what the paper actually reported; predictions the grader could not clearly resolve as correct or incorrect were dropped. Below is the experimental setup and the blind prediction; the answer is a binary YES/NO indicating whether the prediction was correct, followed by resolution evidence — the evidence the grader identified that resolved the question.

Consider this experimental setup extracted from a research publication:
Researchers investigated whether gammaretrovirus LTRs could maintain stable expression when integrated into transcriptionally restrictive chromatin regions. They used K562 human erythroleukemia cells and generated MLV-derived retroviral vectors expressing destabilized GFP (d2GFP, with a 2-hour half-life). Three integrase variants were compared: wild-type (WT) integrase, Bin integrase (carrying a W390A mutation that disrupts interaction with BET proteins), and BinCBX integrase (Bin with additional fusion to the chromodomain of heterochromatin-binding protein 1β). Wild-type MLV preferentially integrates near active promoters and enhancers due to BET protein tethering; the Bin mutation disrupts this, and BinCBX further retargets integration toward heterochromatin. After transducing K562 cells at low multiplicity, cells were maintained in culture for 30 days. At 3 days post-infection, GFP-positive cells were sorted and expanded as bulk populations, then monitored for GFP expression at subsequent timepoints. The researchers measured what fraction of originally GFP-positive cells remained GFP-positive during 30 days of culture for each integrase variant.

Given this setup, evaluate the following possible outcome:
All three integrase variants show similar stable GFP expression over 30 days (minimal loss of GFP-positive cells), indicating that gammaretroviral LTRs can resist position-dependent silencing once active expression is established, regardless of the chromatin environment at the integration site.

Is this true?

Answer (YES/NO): YES